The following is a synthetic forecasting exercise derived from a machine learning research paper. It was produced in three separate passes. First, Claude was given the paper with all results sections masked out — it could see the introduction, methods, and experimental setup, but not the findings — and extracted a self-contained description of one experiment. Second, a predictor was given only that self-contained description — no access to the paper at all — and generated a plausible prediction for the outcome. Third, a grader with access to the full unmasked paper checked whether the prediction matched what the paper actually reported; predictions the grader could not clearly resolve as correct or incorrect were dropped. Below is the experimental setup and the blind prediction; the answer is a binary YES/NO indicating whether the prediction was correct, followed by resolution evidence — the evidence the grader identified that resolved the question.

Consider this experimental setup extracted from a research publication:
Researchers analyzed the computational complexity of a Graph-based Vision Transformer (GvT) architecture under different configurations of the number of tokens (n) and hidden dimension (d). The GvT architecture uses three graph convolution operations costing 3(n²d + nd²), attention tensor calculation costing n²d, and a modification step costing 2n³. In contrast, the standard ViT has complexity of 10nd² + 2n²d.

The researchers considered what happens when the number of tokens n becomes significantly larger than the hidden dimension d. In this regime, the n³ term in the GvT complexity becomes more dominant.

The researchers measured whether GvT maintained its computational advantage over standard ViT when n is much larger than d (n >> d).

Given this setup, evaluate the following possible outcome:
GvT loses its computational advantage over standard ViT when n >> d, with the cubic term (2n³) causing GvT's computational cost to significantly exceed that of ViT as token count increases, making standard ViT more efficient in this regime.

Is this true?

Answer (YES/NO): YES